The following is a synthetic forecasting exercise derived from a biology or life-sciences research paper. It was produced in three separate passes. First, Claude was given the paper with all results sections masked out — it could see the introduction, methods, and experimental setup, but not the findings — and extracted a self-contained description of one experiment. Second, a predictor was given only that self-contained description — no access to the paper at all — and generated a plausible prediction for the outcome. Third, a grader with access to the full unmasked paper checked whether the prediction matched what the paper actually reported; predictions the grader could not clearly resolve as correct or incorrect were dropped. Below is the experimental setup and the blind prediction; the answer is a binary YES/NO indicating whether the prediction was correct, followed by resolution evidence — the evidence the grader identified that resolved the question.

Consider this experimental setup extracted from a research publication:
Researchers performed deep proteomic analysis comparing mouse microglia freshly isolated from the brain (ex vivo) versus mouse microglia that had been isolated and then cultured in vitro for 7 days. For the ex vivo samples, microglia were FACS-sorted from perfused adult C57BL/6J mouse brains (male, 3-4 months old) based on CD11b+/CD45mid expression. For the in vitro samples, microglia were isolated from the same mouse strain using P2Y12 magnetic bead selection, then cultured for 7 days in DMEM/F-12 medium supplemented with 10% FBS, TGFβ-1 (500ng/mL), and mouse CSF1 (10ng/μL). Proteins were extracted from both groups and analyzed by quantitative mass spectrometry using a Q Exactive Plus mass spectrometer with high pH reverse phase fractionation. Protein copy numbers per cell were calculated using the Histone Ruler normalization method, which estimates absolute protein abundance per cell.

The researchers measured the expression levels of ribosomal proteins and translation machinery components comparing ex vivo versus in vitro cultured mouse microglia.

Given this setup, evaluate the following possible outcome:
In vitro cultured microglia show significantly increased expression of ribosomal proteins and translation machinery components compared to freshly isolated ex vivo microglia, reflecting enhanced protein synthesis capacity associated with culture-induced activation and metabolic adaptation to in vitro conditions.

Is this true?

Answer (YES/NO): YES